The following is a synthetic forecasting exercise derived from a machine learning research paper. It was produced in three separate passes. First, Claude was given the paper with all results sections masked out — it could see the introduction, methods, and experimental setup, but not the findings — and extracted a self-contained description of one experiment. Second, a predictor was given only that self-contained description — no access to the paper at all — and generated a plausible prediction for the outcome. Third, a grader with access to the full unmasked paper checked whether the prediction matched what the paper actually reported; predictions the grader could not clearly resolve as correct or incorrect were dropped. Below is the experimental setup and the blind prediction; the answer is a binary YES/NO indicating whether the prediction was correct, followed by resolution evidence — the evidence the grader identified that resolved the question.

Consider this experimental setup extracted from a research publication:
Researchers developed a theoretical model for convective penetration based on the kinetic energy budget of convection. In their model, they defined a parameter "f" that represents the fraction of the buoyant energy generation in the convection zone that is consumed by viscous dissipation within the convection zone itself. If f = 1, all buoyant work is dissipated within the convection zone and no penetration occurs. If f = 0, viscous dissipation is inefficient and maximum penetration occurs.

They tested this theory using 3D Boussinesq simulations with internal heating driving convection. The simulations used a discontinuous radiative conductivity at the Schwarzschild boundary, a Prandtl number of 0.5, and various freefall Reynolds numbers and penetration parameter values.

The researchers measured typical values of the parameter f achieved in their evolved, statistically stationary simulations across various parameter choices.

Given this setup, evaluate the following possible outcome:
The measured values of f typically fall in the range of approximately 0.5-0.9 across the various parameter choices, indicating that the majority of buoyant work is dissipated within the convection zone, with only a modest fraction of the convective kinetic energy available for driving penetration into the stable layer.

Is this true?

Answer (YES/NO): NO